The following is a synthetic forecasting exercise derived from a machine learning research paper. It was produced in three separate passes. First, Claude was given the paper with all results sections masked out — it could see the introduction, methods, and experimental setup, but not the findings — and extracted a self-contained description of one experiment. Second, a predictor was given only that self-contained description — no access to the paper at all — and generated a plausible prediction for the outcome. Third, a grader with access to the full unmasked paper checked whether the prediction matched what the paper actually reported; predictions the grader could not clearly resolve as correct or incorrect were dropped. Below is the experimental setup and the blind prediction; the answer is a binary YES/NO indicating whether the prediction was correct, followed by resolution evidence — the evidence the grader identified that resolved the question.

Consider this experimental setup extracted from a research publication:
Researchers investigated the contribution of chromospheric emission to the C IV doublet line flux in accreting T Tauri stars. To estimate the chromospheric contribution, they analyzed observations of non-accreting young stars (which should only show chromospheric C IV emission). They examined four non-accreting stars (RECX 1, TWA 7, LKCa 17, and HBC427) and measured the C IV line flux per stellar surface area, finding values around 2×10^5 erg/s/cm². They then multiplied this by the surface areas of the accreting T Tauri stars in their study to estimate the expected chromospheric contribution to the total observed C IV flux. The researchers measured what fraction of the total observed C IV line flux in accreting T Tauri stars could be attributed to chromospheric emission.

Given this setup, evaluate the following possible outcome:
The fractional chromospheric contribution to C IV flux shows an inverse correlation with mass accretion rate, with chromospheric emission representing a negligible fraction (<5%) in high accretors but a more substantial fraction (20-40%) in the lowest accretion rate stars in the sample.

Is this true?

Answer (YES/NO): NO